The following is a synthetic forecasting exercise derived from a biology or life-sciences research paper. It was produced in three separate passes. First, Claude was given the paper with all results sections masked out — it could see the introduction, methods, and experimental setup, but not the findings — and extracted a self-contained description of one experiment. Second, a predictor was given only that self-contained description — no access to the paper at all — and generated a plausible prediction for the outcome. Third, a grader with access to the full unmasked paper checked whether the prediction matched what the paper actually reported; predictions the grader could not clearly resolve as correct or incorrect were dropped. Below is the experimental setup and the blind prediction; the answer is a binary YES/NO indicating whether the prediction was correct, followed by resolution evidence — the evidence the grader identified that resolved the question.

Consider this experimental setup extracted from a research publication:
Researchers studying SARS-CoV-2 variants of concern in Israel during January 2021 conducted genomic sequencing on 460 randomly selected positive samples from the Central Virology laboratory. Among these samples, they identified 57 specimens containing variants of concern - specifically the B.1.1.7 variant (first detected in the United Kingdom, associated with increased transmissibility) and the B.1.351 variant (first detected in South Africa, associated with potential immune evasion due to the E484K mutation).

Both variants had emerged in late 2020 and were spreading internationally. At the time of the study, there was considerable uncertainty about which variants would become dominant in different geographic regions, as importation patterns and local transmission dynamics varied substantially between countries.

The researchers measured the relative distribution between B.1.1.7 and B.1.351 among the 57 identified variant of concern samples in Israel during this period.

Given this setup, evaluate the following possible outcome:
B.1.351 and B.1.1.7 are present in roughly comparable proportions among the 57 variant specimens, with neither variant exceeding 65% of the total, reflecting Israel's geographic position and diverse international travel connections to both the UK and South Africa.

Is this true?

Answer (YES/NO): NO